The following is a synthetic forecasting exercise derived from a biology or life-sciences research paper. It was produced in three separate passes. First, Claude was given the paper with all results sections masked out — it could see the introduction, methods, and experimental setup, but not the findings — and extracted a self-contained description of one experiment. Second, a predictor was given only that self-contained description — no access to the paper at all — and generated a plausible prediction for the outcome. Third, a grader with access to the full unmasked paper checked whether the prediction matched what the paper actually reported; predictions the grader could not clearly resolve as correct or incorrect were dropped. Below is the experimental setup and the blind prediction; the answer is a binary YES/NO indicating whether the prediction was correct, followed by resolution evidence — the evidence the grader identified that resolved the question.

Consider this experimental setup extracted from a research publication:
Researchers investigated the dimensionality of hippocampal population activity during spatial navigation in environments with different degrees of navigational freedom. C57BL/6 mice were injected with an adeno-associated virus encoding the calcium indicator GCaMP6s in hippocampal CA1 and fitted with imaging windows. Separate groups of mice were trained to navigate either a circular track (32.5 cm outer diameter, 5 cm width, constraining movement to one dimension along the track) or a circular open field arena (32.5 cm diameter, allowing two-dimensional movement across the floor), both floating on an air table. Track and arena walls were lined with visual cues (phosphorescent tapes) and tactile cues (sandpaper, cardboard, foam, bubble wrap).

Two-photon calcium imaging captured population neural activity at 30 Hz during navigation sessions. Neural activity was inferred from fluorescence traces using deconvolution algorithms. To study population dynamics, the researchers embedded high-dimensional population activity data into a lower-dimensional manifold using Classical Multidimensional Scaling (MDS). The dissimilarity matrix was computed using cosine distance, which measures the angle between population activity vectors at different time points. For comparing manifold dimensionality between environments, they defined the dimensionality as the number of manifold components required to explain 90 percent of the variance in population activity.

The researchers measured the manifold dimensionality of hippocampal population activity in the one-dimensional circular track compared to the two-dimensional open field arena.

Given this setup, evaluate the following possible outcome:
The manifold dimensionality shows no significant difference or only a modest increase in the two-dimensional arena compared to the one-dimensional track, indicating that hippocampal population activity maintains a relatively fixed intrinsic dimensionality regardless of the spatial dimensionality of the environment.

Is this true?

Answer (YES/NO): NO